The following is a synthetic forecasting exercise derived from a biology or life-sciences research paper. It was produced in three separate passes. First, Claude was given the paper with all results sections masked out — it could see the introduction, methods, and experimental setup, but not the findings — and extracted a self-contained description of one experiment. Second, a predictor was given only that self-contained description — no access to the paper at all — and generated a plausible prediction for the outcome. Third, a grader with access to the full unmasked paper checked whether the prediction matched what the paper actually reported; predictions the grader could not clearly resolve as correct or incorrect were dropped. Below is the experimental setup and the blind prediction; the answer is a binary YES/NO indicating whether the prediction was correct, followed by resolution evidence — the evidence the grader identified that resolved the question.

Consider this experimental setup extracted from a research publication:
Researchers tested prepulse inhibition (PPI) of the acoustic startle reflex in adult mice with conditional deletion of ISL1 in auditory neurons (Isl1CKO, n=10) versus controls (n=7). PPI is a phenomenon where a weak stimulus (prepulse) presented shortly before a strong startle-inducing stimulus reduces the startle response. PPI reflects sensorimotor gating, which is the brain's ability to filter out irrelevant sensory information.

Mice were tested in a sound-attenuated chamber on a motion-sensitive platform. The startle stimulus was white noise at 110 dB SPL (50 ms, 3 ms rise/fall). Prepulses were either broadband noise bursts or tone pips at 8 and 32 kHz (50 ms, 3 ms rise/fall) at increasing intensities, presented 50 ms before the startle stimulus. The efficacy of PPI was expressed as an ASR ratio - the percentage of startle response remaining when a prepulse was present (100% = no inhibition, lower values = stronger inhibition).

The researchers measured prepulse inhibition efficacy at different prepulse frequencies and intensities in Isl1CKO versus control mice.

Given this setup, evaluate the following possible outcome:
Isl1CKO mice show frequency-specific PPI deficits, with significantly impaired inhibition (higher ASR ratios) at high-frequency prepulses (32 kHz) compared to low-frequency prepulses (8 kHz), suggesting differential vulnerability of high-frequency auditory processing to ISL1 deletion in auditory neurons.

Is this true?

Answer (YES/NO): NO